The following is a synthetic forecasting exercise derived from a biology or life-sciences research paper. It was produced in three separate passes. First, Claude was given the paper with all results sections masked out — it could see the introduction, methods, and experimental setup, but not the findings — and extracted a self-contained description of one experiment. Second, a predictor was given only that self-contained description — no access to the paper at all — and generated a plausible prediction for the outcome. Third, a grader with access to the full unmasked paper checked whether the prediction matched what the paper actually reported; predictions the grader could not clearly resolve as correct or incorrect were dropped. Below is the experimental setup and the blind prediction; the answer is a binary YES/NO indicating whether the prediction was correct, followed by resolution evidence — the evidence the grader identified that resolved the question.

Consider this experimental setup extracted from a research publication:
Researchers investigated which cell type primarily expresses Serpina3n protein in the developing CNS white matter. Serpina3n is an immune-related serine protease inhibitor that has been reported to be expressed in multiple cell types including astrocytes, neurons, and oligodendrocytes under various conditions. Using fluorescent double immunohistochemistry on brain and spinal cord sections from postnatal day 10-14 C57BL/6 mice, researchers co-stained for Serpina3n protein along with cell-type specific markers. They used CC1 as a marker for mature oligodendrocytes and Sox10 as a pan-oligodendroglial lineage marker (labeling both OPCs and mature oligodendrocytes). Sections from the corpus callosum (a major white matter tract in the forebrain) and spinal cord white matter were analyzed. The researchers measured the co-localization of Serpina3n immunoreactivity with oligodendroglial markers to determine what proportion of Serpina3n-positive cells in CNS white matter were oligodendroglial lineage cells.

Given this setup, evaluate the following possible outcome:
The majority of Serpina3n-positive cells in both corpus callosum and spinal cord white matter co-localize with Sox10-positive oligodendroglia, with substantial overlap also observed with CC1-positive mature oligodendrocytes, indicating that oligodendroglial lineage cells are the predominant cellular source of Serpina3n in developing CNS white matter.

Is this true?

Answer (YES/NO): YES